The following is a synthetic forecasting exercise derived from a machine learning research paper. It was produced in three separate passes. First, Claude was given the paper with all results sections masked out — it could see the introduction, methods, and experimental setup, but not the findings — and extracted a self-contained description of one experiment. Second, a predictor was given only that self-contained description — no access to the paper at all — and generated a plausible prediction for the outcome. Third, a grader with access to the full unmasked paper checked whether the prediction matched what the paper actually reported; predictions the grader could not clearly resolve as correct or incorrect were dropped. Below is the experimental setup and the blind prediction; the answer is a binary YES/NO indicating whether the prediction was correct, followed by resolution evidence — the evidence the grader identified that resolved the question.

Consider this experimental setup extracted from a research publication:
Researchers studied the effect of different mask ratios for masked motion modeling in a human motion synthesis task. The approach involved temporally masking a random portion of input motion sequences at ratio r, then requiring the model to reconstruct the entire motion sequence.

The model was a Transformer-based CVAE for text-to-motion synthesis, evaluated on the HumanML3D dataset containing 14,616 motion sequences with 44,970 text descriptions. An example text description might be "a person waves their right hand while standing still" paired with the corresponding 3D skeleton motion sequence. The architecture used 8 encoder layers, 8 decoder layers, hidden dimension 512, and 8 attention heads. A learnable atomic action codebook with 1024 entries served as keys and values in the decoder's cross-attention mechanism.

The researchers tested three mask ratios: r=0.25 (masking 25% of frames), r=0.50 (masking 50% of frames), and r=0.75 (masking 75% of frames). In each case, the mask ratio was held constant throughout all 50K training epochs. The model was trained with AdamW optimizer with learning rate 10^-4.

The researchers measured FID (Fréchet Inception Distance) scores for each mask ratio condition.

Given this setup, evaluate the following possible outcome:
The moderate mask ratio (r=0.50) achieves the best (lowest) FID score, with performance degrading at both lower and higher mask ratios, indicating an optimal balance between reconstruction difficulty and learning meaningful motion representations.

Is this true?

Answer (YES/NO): YES